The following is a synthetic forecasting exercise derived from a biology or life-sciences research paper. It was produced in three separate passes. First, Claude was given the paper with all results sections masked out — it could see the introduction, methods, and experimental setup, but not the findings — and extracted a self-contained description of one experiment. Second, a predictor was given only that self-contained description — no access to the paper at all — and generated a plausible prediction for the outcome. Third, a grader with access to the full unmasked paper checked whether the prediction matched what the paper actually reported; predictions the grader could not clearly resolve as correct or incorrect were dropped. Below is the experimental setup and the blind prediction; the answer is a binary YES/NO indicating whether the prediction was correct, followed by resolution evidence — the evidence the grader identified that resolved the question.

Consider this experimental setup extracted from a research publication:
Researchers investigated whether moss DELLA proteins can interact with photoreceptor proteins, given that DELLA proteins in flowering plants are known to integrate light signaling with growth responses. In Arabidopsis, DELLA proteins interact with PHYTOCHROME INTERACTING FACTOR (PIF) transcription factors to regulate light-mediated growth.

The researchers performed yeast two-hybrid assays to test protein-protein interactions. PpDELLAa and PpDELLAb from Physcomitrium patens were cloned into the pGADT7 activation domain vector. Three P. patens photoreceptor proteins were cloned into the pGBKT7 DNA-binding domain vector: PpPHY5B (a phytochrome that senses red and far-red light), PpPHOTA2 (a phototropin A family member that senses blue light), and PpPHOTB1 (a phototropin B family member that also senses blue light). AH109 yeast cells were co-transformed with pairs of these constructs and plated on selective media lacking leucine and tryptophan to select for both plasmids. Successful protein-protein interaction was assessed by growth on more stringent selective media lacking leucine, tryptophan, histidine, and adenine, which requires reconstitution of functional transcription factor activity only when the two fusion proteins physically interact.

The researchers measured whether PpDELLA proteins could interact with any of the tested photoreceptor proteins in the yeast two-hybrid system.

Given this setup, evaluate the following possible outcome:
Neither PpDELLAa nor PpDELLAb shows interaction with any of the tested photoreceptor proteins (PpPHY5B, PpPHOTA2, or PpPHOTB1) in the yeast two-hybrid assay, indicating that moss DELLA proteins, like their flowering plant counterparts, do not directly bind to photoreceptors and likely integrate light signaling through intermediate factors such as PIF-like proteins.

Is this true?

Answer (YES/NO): NO